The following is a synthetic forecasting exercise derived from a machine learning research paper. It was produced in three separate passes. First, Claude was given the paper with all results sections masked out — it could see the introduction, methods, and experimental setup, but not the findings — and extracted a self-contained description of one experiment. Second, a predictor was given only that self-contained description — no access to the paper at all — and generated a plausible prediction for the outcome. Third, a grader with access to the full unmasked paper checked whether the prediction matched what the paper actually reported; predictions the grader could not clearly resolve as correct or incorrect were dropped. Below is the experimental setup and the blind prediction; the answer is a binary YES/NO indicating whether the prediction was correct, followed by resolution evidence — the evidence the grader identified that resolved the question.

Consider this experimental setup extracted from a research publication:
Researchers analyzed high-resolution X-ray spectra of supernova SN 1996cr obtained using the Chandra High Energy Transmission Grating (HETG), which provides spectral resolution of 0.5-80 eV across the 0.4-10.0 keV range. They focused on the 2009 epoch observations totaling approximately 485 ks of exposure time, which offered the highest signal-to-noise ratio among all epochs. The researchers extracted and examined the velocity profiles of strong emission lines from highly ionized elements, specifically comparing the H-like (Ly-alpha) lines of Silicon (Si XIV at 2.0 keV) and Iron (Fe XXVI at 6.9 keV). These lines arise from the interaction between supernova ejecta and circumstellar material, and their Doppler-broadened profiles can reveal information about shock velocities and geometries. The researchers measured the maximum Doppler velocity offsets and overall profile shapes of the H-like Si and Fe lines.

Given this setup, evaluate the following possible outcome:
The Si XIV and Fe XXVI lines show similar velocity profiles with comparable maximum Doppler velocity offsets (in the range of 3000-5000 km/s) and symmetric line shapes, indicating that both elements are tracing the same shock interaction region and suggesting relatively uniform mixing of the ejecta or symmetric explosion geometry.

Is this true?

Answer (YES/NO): NO